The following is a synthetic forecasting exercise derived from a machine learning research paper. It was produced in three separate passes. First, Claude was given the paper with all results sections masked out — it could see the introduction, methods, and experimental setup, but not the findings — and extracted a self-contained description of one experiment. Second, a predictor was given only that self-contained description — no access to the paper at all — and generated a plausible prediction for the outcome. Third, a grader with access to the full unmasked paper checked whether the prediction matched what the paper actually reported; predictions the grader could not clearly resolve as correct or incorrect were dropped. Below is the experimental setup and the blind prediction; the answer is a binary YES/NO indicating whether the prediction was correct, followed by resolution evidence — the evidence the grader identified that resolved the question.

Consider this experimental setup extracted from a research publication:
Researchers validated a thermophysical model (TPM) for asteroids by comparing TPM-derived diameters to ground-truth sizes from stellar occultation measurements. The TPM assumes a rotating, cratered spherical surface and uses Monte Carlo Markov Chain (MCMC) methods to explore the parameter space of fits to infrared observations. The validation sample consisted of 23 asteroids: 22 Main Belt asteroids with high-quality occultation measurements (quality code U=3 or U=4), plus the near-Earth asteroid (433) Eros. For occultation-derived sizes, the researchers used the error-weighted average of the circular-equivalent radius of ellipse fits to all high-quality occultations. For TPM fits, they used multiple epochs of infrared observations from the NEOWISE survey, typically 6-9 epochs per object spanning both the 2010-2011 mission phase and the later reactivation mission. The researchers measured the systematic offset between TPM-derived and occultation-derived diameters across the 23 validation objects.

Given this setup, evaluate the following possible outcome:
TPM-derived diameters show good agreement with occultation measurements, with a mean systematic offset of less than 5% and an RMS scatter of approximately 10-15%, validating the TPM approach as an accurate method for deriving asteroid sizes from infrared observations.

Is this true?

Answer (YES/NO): NO